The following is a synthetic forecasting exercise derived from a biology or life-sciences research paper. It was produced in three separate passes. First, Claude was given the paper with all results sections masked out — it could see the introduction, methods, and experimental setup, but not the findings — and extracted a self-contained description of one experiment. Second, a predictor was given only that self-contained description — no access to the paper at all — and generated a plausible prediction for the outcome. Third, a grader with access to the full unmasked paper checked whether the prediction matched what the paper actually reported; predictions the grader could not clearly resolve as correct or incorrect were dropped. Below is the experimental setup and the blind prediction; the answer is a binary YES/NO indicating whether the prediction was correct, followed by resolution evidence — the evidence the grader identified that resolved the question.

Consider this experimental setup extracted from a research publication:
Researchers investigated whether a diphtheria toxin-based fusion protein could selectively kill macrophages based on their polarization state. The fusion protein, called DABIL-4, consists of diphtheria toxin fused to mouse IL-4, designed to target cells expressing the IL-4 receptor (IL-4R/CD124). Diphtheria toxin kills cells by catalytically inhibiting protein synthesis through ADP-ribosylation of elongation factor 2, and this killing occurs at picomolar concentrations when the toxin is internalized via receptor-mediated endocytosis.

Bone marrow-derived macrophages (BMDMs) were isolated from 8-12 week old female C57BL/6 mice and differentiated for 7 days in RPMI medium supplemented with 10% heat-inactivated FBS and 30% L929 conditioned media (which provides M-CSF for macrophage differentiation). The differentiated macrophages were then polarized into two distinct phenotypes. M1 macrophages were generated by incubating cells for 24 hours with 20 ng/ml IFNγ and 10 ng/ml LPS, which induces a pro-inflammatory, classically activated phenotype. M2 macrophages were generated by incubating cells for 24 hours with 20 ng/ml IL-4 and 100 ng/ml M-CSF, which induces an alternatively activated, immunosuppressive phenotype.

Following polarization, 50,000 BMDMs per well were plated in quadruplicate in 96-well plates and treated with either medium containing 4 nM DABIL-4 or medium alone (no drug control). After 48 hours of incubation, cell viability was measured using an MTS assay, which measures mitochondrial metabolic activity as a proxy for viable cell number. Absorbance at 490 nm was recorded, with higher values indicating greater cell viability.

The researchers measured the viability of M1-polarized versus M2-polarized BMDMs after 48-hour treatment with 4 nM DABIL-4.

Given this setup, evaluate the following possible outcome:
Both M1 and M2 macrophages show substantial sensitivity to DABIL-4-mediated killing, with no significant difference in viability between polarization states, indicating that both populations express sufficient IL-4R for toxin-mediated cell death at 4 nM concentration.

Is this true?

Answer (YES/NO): NO